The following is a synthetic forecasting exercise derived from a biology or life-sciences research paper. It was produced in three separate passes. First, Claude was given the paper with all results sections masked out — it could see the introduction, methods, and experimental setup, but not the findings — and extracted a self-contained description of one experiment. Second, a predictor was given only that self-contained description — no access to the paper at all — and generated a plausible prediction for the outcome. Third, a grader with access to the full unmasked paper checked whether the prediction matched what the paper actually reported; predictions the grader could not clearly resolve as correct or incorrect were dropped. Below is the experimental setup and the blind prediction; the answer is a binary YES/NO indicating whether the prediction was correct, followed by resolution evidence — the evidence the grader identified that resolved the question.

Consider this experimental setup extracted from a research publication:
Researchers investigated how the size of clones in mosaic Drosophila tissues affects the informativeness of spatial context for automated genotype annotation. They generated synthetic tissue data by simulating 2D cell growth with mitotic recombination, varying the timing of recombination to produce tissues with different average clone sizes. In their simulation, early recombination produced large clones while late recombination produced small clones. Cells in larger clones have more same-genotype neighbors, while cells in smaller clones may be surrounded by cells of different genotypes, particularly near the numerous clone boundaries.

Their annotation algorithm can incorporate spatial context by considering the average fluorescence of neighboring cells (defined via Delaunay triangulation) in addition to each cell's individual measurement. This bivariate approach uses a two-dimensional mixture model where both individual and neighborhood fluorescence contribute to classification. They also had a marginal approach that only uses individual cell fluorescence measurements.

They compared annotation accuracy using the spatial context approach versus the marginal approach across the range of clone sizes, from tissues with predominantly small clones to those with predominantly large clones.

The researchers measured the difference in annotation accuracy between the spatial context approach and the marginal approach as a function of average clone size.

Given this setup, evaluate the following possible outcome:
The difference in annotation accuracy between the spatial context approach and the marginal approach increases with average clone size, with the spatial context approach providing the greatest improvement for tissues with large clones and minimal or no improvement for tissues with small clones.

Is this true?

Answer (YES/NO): YES